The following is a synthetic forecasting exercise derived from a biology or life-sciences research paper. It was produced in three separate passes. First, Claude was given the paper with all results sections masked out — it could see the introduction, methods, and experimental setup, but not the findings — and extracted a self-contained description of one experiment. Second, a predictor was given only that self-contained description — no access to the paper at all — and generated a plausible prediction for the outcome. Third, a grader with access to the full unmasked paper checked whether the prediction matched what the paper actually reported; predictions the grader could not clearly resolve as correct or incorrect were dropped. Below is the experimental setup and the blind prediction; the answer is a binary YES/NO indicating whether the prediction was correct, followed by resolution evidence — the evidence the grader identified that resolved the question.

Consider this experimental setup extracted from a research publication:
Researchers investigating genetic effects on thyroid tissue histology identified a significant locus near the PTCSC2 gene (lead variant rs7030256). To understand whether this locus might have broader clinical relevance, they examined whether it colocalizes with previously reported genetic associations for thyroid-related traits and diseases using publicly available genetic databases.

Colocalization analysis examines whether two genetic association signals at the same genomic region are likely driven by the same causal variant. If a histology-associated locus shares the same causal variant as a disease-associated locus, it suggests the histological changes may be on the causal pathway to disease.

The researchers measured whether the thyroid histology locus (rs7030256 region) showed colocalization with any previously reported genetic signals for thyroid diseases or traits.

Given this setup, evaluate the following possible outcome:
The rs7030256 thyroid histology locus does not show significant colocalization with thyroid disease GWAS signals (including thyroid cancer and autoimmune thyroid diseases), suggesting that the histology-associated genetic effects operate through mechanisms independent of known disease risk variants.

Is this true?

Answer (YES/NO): NO